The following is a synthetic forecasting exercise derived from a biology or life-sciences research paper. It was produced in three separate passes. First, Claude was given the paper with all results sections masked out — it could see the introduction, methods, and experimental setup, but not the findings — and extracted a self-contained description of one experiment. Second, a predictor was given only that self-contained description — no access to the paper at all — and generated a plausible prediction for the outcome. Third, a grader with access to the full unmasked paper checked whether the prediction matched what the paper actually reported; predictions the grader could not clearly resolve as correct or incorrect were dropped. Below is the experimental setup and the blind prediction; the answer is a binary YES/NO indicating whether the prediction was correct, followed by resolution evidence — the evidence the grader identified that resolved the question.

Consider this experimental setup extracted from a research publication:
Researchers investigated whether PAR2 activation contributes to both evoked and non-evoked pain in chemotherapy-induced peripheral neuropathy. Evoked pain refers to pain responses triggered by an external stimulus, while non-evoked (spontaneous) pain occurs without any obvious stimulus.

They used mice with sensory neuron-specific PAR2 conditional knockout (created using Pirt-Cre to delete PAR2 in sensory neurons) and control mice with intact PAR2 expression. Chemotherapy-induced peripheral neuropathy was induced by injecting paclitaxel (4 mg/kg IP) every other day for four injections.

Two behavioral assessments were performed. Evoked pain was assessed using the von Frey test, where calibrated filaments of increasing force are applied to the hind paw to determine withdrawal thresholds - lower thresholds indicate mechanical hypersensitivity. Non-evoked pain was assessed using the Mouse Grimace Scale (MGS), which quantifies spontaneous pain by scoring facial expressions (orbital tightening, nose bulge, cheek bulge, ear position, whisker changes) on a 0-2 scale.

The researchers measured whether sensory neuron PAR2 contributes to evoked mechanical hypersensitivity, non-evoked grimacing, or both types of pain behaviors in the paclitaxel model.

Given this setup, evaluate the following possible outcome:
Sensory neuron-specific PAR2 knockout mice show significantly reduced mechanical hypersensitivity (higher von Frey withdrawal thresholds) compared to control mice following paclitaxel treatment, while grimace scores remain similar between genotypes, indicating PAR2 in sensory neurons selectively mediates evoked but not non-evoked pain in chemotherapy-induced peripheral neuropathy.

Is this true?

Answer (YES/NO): NO